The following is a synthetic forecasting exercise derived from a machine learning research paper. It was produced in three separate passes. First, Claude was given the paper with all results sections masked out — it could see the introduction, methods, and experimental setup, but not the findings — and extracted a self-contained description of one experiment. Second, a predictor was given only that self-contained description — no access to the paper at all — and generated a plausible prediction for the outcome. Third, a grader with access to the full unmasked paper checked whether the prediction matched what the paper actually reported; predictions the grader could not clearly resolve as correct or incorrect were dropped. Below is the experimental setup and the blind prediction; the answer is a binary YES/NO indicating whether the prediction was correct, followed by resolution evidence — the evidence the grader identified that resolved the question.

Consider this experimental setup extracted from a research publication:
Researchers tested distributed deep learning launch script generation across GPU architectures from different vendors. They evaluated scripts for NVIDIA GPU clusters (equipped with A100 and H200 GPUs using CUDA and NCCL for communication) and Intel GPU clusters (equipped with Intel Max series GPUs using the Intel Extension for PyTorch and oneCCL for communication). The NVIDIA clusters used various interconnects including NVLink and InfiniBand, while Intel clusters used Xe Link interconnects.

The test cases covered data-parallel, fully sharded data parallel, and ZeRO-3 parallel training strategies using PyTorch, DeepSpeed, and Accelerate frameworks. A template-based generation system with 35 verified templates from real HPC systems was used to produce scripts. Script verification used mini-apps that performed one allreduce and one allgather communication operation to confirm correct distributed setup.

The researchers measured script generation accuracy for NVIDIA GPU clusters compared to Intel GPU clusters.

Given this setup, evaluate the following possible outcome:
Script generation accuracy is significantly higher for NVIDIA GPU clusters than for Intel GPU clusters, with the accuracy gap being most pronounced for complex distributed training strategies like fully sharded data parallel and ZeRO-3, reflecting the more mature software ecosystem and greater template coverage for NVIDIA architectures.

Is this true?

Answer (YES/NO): NO